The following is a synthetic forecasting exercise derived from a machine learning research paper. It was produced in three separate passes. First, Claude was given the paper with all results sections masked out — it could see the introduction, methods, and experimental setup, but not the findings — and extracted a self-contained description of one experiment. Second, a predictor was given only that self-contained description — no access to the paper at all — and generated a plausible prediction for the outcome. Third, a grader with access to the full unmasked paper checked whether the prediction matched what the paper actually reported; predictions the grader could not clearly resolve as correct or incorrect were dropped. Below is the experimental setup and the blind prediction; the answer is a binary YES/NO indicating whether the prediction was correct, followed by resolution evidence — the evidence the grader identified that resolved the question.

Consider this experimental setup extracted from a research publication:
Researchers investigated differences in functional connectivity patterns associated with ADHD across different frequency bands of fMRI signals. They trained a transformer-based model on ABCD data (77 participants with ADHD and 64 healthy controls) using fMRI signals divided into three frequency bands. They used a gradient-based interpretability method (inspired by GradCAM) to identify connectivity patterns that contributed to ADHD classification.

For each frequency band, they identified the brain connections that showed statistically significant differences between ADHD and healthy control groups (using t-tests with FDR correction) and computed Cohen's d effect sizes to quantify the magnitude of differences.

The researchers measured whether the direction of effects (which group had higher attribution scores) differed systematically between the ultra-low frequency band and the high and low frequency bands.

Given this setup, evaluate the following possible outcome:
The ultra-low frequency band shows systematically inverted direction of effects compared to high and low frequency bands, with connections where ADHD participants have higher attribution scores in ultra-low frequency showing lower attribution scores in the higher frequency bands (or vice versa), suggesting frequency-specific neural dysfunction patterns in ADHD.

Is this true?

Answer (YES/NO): YES